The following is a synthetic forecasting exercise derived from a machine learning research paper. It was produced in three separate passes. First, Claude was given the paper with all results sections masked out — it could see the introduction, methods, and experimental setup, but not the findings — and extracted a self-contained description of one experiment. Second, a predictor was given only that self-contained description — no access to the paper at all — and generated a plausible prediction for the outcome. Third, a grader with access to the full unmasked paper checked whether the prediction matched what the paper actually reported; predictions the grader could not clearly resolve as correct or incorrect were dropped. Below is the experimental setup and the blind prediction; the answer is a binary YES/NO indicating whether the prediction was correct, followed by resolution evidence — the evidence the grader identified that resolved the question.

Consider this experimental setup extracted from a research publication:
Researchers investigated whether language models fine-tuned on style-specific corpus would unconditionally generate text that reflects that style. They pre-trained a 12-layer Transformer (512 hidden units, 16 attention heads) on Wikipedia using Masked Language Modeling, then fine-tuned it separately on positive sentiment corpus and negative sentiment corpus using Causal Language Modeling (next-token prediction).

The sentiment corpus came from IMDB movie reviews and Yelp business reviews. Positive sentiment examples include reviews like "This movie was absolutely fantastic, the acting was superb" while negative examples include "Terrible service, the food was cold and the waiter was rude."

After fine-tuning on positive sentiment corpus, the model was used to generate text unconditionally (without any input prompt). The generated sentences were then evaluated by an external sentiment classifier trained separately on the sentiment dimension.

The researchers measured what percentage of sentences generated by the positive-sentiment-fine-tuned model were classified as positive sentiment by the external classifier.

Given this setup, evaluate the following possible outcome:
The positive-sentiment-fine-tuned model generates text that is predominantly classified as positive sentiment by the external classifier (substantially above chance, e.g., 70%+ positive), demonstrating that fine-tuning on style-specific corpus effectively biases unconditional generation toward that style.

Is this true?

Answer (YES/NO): YES